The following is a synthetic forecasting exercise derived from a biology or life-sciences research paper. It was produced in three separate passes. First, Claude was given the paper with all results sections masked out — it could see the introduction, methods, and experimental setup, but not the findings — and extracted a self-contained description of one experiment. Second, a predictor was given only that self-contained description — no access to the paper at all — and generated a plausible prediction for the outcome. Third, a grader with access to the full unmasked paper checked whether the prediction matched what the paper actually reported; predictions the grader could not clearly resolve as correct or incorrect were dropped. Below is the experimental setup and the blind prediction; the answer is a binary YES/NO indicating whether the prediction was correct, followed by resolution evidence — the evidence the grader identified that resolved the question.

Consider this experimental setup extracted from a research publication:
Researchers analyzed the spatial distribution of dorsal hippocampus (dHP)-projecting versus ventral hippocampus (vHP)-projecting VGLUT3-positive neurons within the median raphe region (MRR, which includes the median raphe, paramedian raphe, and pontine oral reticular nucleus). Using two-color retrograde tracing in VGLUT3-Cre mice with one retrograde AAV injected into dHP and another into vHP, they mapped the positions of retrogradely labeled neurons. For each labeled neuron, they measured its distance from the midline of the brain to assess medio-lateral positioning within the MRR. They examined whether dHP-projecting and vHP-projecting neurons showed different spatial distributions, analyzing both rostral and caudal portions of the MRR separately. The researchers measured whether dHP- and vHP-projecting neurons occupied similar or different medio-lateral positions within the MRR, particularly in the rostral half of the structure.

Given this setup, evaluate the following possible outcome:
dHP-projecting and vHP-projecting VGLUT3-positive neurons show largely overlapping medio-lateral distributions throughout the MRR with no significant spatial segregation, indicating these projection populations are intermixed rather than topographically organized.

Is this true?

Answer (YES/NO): NO